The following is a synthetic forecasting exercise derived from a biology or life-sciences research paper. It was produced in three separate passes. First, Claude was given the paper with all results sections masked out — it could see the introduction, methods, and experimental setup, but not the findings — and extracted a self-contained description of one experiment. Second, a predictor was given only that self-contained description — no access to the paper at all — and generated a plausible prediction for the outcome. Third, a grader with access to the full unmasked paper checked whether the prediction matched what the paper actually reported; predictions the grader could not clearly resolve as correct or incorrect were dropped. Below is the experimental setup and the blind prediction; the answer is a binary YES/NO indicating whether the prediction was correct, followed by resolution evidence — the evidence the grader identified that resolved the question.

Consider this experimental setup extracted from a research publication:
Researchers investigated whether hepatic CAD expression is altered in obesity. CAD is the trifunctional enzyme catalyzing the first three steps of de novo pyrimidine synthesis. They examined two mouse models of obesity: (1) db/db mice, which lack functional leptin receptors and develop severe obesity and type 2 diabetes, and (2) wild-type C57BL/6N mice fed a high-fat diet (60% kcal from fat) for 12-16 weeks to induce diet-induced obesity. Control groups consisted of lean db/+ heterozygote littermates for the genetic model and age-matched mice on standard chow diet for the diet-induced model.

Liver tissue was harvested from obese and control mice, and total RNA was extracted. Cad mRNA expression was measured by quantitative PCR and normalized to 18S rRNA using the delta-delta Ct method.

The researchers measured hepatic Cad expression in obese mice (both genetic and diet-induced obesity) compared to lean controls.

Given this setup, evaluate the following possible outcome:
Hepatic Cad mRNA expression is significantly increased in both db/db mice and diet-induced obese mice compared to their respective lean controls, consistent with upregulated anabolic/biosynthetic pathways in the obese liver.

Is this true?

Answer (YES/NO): NO